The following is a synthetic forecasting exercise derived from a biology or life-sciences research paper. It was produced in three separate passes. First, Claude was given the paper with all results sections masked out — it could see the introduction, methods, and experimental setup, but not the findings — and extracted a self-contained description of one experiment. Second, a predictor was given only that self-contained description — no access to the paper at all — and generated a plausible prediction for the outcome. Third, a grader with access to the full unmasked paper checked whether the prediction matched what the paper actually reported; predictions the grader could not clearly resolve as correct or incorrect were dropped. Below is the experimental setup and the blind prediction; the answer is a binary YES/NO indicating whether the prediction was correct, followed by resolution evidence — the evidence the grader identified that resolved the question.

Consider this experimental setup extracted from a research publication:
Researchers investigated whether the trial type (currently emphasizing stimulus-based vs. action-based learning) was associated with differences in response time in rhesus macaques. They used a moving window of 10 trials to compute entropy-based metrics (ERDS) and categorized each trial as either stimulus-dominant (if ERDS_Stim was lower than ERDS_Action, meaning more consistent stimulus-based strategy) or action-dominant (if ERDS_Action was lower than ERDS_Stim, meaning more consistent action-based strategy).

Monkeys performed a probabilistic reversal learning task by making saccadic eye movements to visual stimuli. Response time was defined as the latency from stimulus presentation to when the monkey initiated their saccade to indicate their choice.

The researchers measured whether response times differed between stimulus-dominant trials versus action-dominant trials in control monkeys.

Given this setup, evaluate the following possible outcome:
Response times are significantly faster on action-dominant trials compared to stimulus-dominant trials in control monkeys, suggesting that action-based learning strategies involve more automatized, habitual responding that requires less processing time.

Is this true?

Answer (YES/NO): YES